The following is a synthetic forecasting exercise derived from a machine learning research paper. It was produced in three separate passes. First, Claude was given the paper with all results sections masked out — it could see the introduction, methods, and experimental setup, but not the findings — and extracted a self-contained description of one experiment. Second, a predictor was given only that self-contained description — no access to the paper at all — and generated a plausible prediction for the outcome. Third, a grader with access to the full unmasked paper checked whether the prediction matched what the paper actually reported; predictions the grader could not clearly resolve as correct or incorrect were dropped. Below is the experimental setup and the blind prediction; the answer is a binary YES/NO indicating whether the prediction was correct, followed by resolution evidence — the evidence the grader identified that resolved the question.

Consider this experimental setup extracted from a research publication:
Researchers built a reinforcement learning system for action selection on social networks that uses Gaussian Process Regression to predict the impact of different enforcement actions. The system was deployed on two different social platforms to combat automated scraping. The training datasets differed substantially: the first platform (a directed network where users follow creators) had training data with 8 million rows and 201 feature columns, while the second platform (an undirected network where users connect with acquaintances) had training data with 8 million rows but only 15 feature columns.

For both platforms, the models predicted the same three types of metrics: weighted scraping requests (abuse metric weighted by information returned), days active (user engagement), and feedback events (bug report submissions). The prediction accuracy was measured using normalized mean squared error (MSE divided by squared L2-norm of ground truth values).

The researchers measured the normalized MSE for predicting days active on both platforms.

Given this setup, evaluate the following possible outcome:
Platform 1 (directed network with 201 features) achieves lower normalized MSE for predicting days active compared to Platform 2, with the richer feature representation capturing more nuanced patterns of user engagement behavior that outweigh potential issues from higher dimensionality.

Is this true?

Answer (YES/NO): YES